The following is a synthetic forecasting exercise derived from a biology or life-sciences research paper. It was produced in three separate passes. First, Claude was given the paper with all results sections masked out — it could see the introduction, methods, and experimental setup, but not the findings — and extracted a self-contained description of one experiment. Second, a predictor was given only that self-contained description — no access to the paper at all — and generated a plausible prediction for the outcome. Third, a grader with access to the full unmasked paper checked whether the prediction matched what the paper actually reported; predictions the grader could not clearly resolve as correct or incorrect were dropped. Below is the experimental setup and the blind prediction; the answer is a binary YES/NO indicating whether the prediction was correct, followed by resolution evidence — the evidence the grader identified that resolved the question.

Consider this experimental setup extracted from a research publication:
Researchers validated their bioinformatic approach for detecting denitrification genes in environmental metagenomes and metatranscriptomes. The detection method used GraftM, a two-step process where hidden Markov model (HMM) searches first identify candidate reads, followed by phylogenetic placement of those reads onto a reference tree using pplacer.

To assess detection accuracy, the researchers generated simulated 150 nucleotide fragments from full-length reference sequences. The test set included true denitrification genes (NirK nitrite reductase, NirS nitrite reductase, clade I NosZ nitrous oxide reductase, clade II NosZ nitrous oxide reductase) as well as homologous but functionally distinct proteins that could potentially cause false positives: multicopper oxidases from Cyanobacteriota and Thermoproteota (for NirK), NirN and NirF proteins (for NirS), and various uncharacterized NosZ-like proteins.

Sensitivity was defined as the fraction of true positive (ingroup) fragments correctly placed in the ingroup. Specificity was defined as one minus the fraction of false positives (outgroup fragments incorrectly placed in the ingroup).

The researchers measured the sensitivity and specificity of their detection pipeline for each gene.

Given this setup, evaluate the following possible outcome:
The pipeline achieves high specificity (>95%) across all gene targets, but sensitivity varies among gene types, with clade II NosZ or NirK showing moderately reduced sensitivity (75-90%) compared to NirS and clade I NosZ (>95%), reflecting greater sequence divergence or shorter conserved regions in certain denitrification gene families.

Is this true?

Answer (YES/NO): NO